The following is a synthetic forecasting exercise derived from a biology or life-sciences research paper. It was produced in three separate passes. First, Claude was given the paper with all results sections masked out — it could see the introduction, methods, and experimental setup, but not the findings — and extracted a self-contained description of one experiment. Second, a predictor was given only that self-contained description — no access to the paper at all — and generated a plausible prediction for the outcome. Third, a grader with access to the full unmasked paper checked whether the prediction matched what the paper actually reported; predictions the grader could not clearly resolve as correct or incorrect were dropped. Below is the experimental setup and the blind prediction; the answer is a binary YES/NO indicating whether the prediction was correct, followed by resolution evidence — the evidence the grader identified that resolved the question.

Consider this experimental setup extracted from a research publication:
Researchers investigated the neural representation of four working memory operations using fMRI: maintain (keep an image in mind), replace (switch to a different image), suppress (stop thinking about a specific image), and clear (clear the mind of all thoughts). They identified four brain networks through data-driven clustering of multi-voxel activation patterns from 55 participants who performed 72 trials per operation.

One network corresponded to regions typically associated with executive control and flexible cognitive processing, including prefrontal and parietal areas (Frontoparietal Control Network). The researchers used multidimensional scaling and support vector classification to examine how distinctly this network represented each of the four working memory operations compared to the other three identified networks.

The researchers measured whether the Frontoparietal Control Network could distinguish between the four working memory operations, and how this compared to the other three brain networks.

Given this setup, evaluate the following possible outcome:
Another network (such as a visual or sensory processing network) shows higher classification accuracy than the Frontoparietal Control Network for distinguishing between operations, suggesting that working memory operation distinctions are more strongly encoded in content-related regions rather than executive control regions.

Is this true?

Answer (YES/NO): NO